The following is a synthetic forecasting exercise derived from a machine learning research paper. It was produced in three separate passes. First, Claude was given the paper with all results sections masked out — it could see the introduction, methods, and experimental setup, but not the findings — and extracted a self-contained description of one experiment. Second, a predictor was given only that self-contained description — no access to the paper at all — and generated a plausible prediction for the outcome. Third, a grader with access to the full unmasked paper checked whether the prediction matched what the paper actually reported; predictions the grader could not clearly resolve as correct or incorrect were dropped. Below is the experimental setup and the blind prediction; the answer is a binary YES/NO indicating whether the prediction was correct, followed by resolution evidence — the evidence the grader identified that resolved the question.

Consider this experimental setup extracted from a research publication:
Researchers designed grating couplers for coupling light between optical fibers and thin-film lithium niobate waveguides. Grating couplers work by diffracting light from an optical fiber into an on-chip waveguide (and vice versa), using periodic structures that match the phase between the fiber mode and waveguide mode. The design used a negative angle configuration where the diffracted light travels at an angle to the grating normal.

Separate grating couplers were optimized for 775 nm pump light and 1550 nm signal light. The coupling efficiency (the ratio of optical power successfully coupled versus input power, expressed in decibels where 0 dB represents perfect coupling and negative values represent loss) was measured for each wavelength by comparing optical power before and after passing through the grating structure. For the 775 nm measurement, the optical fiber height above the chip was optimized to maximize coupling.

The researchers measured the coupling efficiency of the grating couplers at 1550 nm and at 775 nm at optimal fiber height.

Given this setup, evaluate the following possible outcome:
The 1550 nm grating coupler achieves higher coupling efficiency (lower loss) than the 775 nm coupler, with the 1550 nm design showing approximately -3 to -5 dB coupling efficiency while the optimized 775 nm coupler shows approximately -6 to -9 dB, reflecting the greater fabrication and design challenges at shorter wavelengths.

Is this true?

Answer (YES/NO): NO